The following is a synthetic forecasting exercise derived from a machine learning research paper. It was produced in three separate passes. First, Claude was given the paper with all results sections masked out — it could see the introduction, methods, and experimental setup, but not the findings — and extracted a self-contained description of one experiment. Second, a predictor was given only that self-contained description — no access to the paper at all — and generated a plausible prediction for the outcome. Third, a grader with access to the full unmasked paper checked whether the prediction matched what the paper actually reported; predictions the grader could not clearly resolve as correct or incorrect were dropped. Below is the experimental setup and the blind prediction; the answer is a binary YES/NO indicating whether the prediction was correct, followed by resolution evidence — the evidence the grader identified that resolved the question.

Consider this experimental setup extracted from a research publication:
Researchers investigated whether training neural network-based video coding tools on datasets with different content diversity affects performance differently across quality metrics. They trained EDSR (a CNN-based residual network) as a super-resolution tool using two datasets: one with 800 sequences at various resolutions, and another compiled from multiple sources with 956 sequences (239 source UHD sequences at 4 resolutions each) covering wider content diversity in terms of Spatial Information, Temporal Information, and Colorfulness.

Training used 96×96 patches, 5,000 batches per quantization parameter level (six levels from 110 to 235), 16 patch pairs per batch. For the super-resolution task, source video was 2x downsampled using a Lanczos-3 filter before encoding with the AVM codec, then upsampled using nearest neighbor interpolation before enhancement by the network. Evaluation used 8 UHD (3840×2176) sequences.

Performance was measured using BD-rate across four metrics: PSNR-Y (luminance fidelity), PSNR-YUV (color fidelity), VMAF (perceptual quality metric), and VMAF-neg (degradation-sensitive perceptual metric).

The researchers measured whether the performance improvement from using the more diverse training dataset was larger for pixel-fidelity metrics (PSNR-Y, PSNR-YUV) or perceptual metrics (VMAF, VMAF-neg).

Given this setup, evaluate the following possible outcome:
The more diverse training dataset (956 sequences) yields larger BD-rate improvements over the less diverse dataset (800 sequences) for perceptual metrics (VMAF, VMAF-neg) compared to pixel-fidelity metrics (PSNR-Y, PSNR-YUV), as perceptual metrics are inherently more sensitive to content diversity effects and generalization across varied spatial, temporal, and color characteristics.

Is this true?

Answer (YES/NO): YES